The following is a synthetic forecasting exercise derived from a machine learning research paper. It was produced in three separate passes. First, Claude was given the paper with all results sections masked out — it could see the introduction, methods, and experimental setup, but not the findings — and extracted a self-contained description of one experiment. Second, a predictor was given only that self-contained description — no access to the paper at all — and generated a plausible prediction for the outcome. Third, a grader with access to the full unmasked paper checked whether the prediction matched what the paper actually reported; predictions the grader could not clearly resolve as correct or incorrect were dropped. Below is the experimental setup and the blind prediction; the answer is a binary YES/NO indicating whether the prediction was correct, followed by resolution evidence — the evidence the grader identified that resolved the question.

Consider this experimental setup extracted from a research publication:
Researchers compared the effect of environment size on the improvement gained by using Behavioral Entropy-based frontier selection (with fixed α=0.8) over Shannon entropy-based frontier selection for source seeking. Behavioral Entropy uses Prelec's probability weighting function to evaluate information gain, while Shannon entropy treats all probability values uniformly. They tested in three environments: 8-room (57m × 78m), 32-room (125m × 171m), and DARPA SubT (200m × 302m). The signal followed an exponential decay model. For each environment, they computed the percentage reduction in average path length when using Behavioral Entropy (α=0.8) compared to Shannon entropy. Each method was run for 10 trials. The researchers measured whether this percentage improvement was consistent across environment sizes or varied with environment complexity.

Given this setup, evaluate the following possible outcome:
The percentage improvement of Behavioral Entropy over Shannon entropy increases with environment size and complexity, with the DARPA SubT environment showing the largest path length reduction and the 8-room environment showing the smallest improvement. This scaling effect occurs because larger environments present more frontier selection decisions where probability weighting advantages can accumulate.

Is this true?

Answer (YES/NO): NO